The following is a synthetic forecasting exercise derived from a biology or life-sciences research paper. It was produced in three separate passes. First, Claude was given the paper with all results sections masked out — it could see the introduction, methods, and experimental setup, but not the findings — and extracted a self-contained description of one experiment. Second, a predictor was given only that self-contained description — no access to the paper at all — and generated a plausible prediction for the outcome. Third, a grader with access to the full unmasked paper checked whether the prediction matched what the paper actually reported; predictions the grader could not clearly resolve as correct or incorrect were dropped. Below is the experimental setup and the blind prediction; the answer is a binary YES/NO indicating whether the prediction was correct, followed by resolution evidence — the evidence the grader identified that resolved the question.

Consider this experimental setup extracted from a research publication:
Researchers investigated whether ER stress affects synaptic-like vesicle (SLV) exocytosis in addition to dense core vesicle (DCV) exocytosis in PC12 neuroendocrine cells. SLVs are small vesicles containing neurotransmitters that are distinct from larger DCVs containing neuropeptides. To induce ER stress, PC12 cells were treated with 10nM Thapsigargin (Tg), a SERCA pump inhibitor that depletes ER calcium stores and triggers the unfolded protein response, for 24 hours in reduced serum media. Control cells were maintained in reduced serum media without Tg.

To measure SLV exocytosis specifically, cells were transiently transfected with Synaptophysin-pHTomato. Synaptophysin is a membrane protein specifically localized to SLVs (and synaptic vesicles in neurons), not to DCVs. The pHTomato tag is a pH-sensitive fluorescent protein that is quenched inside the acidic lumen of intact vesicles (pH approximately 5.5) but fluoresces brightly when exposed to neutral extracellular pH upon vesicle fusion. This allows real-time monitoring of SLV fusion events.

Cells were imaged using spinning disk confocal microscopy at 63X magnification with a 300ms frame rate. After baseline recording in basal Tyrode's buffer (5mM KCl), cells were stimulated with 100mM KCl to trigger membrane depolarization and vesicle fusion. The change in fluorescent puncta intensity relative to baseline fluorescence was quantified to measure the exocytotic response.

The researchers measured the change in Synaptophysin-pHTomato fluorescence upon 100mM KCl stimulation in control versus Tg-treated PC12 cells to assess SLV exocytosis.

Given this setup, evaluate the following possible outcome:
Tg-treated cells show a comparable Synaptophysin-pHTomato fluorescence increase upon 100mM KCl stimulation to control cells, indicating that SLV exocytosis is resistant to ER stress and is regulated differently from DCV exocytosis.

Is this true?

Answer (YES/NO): NO